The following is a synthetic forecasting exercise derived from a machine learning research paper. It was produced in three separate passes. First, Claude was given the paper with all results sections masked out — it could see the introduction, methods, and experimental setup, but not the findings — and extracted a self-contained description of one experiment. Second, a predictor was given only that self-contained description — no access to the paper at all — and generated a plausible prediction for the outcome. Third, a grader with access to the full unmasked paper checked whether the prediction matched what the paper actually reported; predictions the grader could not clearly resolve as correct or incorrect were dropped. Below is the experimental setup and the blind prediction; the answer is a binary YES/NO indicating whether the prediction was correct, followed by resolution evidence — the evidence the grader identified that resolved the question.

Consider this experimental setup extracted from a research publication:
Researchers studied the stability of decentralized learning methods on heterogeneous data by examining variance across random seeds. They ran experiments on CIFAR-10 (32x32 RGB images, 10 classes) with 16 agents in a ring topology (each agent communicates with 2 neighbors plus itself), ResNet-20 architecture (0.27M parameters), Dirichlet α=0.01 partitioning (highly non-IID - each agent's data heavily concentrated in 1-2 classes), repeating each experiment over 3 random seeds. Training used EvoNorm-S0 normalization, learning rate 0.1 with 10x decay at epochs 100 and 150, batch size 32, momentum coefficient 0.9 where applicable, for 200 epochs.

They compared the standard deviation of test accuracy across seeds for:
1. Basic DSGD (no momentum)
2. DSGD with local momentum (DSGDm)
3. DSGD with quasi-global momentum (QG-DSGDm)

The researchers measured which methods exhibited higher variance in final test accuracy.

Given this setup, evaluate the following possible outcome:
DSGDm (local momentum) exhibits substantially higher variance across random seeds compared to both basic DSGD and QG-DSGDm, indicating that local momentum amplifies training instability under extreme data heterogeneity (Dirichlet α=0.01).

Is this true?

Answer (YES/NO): NO